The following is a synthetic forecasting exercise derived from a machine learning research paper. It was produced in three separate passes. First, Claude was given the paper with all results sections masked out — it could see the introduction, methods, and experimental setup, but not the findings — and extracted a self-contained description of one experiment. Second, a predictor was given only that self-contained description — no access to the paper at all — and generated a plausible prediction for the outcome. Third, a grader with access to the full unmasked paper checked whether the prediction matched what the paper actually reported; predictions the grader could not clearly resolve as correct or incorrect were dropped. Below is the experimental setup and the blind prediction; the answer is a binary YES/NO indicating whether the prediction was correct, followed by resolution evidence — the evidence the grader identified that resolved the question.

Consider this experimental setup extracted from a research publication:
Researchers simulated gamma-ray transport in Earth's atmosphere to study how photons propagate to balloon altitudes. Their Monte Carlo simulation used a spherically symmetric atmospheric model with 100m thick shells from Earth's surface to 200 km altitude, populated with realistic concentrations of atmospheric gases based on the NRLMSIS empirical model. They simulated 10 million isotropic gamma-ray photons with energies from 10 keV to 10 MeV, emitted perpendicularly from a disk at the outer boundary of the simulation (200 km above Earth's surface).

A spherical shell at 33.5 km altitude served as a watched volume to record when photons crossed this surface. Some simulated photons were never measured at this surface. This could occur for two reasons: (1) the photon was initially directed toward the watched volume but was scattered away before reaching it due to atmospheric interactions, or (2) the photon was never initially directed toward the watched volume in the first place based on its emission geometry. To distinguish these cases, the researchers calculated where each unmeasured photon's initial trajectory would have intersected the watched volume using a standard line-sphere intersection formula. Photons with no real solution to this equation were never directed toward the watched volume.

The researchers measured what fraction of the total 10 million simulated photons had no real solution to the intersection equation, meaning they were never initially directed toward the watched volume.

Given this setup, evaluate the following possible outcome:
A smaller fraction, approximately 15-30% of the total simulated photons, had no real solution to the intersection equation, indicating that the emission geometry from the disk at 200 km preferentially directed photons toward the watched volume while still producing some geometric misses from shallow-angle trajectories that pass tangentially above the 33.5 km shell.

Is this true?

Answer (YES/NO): NO